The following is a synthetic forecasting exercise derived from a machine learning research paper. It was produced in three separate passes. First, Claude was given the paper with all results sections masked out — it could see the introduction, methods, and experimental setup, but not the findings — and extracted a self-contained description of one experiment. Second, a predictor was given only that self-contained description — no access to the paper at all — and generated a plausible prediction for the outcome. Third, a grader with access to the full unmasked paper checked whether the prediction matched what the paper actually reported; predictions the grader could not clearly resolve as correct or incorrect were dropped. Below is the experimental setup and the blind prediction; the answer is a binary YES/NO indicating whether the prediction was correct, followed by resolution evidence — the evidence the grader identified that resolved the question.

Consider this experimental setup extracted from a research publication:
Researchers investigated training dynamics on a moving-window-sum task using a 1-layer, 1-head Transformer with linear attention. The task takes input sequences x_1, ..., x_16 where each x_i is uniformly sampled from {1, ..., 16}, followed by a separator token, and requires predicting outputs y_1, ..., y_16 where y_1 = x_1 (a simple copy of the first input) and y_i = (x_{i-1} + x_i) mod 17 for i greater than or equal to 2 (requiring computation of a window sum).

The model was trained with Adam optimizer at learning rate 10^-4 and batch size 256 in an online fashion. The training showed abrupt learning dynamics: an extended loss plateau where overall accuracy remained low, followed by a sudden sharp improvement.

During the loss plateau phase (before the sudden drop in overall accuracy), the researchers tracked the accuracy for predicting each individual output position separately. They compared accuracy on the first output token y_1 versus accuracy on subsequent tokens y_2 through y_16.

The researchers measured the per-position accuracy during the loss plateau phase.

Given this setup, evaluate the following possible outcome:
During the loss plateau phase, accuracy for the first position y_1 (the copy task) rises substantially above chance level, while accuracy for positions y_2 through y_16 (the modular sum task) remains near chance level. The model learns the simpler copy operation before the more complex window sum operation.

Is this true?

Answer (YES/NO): YES